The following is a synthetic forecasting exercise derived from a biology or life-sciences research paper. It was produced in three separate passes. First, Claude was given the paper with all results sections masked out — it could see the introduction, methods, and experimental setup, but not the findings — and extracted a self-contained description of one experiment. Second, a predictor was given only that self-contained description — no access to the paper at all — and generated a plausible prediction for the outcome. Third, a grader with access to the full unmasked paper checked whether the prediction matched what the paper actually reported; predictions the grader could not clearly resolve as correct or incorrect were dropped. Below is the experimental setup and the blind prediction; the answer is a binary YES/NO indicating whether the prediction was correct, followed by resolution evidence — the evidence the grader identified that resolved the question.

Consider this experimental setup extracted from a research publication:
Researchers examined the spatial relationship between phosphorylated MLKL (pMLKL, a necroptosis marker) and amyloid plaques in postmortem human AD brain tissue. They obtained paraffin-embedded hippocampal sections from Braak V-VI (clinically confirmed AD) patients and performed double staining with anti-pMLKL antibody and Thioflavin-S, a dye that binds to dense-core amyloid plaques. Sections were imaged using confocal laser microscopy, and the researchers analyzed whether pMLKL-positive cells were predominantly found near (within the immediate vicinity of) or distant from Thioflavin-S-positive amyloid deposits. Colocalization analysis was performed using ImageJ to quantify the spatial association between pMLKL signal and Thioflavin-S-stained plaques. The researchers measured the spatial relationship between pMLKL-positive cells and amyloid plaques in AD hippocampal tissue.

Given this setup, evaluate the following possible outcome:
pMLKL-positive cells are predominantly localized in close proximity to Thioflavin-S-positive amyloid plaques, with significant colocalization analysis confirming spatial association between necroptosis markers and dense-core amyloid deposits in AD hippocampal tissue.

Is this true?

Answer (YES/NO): YES